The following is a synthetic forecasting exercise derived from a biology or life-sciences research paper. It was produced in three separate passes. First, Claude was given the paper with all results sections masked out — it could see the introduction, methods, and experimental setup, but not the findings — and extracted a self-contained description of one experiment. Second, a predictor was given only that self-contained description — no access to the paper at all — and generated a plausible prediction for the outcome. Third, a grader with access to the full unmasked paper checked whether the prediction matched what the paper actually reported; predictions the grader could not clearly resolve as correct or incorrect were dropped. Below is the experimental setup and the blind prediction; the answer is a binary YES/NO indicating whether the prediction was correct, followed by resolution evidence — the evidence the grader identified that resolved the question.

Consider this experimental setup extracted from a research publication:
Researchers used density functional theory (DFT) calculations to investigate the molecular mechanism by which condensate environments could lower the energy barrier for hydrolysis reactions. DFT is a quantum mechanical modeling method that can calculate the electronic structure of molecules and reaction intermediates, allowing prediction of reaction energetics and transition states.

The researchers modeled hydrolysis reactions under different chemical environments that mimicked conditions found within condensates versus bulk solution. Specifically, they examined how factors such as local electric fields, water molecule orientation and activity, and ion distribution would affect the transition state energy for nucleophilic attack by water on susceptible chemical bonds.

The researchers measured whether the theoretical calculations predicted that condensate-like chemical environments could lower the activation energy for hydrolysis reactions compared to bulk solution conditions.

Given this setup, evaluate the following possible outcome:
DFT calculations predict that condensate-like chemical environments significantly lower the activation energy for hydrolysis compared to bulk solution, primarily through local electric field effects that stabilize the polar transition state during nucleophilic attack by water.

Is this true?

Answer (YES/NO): YES